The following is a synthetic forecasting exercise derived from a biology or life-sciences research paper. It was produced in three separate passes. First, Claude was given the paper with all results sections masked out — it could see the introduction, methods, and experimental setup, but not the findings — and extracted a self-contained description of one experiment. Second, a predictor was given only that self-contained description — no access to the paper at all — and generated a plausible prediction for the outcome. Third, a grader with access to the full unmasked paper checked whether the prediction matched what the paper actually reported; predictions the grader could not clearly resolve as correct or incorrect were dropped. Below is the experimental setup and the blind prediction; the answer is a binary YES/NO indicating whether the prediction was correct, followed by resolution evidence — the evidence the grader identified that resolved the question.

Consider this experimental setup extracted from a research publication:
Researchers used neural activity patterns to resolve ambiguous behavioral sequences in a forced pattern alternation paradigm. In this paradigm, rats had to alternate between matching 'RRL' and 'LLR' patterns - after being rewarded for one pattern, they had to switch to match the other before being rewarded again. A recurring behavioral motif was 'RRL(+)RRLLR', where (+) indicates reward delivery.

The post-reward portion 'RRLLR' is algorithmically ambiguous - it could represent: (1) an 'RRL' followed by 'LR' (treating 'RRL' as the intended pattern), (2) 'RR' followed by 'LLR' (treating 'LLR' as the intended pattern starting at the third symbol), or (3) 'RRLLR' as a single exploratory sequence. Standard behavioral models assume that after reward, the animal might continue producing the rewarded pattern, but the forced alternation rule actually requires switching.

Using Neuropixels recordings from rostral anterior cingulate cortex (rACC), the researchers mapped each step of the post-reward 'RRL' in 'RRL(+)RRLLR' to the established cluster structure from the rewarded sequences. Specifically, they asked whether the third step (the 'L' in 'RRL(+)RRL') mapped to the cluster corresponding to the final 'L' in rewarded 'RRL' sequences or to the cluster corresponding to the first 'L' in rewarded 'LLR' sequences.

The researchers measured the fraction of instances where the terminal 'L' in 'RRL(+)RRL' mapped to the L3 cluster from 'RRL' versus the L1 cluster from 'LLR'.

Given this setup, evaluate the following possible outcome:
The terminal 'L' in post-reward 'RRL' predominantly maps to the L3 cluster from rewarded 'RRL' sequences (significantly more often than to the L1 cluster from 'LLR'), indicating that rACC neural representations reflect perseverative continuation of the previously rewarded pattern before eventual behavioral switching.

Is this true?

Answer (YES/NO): NO